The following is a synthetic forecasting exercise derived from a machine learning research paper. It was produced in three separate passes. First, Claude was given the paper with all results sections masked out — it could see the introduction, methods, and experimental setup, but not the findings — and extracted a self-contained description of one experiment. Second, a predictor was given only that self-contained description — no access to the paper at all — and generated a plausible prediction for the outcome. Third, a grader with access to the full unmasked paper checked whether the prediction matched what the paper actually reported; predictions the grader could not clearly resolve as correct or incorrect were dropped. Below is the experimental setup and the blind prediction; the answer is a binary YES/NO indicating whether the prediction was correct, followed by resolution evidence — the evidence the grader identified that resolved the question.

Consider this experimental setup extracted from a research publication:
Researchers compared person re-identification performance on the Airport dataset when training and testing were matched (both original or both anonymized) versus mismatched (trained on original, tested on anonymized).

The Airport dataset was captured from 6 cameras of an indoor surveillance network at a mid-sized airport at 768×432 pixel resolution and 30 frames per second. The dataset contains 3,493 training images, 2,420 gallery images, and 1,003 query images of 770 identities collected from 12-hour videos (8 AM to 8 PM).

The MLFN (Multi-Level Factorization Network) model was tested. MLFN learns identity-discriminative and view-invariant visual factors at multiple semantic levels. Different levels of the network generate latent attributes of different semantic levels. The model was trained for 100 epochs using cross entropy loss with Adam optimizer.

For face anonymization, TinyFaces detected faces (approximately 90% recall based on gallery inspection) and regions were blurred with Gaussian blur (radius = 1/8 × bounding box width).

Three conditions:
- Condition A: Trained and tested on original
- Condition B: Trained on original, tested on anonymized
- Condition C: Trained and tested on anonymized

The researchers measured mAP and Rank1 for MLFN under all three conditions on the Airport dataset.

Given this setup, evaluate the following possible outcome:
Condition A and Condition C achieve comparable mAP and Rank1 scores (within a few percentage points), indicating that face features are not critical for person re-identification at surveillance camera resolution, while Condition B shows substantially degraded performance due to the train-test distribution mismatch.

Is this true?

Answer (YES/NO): NO